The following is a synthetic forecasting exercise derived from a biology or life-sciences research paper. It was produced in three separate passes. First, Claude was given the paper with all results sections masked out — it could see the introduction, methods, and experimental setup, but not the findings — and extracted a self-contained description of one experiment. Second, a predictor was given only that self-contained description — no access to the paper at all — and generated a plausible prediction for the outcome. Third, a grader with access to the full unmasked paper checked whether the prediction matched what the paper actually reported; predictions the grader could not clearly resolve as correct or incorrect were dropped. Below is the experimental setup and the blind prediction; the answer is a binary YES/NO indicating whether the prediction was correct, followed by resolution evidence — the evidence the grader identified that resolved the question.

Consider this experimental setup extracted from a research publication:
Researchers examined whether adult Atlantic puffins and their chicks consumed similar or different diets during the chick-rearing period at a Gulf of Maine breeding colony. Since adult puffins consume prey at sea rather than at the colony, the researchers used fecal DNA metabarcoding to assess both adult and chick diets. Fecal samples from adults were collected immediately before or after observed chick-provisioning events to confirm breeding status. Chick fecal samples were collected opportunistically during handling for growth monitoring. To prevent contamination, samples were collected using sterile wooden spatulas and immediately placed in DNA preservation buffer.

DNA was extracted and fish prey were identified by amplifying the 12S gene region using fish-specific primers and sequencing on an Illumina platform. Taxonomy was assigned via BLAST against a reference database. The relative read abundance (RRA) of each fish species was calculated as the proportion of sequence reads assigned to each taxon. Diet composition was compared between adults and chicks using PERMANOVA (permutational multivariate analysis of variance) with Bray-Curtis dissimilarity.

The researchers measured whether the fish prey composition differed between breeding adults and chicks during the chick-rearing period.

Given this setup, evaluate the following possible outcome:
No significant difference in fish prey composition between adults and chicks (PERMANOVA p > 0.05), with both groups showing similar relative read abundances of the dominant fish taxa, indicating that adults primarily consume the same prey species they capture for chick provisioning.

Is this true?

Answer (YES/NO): NO